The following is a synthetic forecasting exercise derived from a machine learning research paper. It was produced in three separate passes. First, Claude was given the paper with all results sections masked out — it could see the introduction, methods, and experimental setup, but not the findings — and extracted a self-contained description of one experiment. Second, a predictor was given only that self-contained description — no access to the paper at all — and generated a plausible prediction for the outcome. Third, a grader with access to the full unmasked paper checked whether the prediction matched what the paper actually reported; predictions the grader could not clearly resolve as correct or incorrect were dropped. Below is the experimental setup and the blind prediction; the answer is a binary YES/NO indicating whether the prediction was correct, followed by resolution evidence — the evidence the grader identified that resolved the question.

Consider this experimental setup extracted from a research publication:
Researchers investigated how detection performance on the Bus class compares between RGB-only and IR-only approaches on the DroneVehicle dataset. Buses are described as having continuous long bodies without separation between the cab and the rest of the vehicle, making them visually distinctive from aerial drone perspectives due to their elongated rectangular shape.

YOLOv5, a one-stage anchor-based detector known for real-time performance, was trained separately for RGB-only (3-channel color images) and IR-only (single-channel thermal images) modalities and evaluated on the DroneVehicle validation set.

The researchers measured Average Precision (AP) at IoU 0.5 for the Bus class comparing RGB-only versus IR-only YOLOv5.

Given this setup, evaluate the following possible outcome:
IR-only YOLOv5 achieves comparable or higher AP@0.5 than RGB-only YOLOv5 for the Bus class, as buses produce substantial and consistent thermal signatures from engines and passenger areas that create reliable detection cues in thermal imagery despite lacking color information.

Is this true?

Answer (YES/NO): YES